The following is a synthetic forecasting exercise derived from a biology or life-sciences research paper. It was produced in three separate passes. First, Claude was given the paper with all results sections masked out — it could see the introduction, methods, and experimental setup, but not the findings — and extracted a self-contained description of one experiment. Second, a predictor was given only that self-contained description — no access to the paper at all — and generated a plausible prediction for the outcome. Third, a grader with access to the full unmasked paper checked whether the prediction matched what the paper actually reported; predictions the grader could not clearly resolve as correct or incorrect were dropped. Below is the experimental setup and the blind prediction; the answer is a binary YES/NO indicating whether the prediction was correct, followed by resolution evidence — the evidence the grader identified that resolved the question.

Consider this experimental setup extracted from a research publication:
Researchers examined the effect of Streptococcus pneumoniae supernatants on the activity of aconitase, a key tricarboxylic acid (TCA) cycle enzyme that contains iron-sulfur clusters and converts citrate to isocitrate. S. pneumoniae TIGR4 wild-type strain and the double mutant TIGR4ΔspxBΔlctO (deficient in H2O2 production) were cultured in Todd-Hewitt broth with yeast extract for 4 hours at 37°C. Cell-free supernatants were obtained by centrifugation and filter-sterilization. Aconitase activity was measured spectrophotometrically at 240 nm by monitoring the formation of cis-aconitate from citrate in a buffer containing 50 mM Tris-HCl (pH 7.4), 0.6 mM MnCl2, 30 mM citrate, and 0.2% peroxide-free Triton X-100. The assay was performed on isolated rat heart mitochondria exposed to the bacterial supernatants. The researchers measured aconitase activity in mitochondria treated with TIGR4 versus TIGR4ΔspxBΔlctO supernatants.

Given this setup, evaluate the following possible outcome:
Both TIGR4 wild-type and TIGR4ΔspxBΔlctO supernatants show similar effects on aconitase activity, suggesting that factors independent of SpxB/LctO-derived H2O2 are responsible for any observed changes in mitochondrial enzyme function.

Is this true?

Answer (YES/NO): NO